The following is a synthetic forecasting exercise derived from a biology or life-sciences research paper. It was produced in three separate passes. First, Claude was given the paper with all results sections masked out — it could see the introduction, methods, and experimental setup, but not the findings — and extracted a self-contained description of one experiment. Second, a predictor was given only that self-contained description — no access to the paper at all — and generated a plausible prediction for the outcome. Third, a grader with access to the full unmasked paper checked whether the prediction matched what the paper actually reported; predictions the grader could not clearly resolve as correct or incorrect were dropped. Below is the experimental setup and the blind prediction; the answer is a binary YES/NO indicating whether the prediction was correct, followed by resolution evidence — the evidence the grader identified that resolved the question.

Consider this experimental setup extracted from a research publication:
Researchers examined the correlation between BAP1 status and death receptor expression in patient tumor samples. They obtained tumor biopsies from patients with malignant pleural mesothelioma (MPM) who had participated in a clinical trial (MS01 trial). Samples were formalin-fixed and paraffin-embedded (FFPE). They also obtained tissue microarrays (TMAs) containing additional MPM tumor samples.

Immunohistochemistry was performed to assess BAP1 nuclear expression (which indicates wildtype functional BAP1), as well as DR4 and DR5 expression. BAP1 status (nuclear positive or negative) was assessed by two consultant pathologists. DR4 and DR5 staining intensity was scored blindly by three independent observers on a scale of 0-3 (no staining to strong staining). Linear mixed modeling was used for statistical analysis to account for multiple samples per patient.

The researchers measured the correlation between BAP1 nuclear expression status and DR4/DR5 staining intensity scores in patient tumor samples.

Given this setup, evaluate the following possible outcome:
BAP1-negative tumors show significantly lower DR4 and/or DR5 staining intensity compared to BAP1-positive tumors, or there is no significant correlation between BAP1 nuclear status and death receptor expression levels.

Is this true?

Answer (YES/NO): NO